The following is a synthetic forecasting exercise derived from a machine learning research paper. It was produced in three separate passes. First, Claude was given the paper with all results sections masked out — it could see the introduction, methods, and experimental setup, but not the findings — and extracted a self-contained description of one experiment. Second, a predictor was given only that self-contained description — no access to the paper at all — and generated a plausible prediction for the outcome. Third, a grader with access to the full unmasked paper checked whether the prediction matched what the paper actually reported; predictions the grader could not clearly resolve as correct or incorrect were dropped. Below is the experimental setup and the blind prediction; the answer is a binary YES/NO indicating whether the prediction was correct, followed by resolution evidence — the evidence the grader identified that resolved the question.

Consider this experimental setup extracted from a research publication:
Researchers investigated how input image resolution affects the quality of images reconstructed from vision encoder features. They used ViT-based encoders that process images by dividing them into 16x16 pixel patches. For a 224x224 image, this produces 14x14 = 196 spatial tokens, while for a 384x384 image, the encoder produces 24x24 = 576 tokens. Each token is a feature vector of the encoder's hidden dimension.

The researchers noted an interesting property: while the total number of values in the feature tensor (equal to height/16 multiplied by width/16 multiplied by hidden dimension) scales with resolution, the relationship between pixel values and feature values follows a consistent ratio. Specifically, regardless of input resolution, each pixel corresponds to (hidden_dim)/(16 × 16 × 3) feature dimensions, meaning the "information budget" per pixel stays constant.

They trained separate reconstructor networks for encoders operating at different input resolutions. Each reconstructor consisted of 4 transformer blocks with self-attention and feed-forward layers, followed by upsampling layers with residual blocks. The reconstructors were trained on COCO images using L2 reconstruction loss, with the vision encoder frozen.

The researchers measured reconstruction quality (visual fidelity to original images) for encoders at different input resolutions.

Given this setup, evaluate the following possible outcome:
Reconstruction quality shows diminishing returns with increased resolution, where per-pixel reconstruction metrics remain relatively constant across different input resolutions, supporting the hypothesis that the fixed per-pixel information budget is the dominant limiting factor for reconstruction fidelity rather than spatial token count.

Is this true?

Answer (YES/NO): NO